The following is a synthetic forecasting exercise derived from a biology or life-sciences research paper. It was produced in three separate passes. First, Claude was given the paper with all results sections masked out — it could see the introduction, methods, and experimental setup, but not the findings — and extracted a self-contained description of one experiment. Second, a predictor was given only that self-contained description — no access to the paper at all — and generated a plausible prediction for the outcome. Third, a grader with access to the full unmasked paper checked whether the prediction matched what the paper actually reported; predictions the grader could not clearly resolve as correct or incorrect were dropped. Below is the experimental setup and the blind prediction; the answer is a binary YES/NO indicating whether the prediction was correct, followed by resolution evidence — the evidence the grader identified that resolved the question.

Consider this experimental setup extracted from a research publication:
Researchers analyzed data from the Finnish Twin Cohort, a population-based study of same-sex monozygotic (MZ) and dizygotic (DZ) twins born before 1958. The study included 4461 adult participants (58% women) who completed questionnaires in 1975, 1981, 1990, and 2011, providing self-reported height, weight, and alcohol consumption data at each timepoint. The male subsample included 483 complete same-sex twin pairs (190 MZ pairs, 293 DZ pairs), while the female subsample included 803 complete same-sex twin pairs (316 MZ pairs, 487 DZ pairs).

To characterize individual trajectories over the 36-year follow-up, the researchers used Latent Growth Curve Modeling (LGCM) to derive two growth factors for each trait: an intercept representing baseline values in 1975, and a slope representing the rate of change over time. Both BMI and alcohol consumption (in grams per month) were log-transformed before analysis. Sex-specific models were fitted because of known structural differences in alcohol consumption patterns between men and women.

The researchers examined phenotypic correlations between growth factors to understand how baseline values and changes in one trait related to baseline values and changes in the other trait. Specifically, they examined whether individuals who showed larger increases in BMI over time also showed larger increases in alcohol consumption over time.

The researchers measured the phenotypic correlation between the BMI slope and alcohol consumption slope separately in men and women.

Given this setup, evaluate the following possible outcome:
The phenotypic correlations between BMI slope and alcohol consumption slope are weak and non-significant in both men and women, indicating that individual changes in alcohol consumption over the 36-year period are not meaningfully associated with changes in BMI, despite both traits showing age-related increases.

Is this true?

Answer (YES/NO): NO